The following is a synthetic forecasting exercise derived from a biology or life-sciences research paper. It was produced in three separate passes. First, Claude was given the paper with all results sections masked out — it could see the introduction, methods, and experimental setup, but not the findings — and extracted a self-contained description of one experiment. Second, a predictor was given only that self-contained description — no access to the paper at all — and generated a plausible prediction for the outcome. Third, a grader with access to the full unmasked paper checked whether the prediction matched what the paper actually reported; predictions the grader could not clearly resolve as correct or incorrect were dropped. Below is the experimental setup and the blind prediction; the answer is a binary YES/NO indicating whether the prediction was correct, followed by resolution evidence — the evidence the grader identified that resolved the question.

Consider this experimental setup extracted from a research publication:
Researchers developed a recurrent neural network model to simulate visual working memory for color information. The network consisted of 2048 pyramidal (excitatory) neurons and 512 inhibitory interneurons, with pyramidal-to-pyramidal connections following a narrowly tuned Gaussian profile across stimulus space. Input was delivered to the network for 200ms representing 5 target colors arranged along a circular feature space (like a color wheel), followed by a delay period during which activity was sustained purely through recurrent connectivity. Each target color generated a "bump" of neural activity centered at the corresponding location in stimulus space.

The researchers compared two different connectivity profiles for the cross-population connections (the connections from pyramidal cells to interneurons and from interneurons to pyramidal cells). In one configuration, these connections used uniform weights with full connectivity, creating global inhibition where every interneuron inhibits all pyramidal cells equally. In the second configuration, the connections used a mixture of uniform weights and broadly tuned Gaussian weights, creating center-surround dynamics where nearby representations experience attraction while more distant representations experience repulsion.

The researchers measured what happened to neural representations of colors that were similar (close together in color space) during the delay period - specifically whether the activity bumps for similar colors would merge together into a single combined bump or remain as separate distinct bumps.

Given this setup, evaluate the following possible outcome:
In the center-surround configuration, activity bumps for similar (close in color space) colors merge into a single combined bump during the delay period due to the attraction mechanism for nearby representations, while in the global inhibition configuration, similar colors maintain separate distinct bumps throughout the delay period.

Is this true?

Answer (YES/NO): NO